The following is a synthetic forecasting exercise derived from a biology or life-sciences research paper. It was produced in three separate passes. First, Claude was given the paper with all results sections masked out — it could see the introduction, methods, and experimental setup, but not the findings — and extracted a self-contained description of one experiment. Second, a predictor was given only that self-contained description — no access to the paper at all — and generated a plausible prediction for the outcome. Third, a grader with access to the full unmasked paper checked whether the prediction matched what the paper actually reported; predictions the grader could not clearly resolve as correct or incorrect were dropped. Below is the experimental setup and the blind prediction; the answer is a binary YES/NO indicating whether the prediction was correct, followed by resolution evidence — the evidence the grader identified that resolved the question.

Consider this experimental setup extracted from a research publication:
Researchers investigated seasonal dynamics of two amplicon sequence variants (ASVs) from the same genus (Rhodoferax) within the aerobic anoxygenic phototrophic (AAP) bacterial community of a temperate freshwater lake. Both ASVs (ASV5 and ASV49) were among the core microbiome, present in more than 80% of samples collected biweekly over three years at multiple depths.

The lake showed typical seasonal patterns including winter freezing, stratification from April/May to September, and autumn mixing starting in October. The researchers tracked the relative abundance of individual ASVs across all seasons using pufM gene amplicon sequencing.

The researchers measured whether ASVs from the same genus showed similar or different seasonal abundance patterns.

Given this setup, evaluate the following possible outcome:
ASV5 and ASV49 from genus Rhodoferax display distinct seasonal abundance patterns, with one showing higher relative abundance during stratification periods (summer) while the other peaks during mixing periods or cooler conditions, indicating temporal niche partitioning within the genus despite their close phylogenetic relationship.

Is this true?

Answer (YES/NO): NO